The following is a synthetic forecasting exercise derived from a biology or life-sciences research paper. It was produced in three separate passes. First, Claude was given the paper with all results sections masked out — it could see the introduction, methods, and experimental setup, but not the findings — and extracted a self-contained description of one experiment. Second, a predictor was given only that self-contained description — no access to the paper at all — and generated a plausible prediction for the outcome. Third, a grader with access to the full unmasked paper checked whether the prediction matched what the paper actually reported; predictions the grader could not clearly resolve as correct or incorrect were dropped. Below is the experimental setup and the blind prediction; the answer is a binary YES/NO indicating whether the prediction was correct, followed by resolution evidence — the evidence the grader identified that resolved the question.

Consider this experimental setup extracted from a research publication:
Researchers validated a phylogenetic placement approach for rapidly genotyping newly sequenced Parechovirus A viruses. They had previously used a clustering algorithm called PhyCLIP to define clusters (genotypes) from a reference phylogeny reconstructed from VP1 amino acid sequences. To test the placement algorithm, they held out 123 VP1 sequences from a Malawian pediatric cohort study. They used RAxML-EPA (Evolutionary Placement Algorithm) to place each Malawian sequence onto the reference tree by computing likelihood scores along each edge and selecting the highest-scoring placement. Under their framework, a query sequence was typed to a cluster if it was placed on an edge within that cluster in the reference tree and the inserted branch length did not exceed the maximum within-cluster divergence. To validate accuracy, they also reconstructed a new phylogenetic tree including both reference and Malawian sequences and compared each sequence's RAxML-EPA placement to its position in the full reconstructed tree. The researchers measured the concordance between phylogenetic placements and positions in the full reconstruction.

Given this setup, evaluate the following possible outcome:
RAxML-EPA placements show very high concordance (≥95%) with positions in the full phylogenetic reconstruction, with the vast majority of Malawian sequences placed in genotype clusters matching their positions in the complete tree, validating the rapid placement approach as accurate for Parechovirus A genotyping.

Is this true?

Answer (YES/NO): NO